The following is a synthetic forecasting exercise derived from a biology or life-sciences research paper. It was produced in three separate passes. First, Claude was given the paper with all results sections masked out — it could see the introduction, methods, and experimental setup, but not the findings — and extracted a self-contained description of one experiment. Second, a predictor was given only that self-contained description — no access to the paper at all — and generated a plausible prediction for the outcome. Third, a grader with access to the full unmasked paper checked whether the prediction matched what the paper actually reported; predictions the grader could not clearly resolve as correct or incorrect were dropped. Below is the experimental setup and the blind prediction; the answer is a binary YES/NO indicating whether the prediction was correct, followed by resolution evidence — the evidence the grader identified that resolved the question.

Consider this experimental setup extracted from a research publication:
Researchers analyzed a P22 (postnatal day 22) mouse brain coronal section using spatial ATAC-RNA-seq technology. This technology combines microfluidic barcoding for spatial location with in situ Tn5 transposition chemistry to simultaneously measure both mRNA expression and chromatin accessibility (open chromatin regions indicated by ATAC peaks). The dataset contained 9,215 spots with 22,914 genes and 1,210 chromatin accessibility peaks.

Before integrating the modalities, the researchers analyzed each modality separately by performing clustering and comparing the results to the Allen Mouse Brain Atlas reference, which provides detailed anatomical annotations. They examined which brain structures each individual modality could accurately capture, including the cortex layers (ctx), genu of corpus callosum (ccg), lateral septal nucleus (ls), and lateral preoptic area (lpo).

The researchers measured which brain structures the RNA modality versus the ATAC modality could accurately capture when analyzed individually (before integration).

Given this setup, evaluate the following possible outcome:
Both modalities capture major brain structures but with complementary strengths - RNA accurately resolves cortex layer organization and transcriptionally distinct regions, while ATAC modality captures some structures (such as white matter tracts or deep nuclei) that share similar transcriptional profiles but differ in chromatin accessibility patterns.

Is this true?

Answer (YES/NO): NO